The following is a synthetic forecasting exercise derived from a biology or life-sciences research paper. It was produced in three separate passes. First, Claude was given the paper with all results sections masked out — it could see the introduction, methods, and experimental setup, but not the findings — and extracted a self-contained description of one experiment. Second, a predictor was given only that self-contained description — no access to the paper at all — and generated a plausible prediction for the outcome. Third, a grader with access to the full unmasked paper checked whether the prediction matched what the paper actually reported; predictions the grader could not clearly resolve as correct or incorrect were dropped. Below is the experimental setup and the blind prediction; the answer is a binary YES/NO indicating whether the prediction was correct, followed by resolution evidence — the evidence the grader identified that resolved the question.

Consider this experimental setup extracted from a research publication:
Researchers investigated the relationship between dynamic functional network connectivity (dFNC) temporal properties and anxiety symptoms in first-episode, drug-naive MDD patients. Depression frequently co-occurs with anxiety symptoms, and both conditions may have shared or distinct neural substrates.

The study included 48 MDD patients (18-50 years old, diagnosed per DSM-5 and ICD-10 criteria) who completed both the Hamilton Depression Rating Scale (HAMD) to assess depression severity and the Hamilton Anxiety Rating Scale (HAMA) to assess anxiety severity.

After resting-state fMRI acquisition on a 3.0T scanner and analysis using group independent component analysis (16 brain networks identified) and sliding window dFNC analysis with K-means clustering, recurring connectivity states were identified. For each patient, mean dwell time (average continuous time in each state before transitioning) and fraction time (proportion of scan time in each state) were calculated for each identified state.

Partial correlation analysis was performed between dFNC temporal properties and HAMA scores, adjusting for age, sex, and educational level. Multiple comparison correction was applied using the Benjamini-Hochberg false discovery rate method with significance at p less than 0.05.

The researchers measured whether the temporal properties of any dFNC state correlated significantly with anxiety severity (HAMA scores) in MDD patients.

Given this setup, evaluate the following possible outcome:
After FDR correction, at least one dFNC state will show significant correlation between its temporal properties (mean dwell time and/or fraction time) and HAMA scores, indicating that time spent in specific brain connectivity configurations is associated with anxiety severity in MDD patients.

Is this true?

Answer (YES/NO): YES